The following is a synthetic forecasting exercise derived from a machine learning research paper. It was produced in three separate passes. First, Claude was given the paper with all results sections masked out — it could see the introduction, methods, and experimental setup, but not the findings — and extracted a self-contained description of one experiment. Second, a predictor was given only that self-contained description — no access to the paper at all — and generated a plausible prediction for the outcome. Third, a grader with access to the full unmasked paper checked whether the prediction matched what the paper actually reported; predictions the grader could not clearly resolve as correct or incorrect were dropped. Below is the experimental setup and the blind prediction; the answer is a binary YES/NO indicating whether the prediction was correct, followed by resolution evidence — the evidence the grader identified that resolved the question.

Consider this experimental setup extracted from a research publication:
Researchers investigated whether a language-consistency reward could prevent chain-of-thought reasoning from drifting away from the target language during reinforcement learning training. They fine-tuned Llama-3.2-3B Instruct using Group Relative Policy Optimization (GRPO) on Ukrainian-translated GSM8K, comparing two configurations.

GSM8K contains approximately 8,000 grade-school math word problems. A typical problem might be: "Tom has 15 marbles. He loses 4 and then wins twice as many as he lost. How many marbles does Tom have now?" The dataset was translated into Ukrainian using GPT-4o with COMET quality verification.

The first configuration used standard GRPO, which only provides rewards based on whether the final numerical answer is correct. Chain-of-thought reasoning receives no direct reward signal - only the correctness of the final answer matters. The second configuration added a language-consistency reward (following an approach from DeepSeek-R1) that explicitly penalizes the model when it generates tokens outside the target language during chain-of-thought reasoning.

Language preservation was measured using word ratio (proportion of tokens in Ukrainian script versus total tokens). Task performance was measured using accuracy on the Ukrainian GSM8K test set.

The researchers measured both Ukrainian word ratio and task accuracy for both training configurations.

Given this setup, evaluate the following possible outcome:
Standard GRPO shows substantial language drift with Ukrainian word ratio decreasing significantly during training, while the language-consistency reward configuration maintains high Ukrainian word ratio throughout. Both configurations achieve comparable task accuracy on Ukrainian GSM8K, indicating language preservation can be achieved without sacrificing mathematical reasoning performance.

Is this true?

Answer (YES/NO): NO